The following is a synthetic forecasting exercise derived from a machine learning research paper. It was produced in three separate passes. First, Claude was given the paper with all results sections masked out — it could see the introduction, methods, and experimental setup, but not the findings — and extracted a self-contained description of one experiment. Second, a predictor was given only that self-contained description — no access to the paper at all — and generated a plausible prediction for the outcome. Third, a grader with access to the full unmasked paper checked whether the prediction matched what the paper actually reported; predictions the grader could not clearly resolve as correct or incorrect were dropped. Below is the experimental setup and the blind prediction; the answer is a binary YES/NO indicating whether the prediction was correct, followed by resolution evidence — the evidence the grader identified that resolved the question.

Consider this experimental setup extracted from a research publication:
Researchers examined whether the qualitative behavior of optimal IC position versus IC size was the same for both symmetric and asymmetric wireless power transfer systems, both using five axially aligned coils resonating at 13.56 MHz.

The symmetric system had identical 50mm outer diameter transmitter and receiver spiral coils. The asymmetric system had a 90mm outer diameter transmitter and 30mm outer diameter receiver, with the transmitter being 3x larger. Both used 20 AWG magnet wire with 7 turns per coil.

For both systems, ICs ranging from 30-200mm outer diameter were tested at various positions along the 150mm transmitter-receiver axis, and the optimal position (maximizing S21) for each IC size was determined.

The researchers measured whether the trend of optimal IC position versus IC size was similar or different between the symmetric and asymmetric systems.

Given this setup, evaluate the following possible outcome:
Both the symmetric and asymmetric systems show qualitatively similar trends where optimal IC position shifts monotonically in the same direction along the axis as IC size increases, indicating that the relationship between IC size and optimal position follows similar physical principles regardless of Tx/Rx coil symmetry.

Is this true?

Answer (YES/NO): NO